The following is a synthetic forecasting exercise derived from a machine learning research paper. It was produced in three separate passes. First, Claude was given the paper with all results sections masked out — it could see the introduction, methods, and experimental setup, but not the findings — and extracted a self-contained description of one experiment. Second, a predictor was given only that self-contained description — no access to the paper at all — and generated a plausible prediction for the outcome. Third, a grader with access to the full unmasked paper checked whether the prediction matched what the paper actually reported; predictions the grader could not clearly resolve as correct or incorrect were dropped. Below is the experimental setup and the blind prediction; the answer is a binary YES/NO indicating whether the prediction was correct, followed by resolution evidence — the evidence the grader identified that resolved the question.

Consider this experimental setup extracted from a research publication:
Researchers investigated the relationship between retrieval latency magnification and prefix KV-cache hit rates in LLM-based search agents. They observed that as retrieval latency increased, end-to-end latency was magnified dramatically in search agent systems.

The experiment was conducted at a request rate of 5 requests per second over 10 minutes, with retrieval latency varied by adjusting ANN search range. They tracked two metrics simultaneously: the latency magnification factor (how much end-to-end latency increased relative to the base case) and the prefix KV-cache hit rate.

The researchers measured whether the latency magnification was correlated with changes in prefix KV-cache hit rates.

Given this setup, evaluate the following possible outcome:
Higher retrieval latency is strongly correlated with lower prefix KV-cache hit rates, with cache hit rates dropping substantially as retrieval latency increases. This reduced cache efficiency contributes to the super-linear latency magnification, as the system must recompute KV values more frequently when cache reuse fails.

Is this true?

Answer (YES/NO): YES